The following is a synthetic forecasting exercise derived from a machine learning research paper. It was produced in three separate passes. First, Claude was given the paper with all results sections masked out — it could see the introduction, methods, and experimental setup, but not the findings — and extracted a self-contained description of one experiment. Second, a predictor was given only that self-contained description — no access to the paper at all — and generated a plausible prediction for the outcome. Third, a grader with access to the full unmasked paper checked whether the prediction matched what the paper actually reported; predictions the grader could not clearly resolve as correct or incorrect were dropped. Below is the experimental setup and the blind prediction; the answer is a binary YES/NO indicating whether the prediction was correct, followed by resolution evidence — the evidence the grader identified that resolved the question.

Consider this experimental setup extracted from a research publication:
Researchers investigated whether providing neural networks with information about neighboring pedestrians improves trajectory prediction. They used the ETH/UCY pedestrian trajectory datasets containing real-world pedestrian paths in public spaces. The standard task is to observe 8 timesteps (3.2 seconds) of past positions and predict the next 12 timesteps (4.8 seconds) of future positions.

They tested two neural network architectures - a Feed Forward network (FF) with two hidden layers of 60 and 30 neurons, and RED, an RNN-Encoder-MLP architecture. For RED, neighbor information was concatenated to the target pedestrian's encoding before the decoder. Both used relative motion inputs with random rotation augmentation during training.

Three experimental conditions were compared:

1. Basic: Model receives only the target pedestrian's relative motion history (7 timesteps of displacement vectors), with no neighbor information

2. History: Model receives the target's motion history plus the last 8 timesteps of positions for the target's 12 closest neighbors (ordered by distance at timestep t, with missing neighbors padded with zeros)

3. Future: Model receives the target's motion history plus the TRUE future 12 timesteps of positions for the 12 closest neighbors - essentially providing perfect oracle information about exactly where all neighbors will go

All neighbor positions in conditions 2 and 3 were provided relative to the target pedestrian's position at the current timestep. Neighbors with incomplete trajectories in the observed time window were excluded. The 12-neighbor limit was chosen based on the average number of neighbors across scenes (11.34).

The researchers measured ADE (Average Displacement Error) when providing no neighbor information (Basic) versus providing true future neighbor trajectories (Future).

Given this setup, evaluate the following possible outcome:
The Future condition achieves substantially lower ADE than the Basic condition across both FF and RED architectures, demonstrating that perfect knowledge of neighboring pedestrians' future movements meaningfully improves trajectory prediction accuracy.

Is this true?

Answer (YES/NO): NO